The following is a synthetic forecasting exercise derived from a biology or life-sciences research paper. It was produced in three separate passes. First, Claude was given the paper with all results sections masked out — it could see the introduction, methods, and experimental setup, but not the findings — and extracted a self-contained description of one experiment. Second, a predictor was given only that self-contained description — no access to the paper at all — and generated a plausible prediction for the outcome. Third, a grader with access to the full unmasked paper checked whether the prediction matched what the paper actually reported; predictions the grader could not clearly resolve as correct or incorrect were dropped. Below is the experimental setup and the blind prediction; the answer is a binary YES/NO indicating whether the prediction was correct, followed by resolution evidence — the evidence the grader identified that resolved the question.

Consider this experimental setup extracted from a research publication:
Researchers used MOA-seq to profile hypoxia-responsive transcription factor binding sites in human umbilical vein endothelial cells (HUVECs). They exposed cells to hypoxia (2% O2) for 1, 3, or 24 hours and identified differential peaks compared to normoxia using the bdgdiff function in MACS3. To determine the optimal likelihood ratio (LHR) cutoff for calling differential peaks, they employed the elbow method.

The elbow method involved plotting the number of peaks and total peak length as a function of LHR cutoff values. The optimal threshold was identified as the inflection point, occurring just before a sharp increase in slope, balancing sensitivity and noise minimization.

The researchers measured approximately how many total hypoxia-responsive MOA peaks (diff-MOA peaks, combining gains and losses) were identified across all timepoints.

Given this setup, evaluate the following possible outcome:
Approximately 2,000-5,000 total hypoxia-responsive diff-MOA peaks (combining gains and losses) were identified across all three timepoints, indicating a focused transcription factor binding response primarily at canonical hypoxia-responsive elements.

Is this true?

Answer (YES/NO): NO